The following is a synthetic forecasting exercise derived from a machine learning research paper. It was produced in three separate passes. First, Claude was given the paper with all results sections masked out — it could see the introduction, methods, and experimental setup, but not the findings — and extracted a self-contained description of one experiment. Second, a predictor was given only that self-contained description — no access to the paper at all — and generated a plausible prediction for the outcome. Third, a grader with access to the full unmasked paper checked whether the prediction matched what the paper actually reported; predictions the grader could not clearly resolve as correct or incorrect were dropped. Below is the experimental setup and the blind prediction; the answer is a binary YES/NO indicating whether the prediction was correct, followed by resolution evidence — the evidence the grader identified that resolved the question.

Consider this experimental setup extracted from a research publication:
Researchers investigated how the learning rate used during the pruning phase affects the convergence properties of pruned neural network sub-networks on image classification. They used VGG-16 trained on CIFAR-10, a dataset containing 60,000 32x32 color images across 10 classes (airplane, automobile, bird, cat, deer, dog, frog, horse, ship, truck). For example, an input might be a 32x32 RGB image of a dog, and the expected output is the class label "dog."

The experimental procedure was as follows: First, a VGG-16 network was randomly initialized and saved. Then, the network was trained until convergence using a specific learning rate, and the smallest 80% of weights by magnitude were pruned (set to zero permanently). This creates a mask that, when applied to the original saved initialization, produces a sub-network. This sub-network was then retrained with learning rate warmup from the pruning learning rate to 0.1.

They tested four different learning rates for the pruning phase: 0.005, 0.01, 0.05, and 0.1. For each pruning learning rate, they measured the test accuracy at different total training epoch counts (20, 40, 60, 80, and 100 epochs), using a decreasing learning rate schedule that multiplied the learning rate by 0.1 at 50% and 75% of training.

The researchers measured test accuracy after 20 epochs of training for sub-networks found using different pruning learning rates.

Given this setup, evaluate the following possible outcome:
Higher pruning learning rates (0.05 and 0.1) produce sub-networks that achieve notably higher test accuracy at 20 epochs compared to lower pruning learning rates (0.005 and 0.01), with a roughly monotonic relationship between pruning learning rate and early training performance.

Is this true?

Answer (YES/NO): NO